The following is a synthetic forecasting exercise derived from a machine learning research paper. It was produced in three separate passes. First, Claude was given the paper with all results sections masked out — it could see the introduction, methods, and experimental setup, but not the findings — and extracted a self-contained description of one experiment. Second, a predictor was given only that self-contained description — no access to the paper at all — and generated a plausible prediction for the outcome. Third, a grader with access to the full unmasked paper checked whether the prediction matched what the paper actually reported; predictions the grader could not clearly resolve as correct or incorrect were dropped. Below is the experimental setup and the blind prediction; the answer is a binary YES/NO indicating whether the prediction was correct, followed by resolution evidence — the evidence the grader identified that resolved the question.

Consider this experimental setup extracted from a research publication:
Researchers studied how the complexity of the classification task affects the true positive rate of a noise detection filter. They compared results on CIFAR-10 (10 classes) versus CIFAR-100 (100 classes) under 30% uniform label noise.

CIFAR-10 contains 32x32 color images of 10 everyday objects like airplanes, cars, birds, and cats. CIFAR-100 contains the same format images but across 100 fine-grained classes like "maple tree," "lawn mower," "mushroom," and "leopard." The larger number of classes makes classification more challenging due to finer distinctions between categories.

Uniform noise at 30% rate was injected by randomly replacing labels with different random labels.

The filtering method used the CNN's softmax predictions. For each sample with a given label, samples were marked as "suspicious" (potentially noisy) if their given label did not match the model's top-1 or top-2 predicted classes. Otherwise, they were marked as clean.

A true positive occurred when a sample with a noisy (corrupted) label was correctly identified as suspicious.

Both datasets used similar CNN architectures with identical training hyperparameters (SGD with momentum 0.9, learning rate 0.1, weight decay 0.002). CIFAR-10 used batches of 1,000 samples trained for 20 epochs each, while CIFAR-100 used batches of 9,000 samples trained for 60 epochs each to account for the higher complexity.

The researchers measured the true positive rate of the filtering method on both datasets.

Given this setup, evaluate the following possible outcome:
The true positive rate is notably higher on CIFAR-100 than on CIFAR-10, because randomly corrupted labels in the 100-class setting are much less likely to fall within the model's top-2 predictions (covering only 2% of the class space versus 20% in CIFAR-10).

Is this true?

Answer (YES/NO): NO